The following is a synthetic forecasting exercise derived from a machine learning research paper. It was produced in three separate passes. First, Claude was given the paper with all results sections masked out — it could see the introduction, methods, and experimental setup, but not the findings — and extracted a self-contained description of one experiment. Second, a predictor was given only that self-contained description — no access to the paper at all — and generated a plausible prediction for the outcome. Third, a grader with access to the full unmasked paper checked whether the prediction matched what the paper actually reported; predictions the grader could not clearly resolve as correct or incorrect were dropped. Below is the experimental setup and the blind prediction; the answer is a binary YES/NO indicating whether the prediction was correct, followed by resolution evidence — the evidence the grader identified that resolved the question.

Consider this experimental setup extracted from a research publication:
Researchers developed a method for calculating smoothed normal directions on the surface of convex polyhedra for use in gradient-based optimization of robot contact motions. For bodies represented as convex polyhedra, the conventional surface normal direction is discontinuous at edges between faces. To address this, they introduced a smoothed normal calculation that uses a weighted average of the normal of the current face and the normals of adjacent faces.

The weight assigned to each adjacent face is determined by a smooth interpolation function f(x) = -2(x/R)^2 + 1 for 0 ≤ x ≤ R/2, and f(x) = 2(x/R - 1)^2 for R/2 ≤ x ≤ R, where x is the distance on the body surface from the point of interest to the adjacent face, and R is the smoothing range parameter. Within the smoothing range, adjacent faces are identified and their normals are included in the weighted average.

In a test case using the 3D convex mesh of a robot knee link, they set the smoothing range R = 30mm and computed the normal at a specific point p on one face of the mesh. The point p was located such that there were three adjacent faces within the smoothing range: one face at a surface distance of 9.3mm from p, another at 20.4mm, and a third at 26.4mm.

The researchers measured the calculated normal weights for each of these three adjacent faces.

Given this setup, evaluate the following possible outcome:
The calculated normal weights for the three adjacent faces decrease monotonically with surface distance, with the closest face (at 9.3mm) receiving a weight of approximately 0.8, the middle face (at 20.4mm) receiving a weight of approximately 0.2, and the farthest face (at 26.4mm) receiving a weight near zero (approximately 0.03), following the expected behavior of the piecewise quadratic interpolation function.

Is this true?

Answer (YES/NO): NO